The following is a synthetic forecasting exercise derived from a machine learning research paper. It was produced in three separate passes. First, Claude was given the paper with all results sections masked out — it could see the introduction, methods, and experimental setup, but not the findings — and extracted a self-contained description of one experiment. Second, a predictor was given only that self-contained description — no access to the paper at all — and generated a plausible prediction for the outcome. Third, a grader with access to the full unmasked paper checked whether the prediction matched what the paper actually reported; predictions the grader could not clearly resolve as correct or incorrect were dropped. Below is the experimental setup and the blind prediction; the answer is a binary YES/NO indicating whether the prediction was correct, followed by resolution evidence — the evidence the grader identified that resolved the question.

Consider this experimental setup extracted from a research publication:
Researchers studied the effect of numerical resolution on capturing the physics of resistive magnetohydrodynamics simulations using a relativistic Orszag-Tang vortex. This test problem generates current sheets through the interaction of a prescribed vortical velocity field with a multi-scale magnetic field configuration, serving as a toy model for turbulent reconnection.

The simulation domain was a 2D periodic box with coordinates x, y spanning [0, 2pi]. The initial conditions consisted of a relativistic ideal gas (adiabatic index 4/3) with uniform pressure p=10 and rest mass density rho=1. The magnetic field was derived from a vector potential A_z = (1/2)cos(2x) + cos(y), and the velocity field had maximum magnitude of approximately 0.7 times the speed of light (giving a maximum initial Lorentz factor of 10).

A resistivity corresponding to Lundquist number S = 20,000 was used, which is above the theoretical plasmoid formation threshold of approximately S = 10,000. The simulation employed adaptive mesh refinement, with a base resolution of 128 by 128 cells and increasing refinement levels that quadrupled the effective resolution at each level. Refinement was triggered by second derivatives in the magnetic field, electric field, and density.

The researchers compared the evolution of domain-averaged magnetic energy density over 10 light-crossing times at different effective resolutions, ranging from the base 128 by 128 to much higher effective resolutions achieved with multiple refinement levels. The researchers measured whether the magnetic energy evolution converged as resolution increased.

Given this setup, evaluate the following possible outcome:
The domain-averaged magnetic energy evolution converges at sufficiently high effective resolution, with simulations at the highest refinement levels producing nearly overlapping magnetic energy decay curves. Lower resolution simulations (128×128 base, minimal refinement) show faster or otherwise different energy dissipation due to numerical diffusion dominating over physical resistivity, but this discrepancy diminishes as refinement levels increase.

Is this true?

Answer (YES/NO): YES